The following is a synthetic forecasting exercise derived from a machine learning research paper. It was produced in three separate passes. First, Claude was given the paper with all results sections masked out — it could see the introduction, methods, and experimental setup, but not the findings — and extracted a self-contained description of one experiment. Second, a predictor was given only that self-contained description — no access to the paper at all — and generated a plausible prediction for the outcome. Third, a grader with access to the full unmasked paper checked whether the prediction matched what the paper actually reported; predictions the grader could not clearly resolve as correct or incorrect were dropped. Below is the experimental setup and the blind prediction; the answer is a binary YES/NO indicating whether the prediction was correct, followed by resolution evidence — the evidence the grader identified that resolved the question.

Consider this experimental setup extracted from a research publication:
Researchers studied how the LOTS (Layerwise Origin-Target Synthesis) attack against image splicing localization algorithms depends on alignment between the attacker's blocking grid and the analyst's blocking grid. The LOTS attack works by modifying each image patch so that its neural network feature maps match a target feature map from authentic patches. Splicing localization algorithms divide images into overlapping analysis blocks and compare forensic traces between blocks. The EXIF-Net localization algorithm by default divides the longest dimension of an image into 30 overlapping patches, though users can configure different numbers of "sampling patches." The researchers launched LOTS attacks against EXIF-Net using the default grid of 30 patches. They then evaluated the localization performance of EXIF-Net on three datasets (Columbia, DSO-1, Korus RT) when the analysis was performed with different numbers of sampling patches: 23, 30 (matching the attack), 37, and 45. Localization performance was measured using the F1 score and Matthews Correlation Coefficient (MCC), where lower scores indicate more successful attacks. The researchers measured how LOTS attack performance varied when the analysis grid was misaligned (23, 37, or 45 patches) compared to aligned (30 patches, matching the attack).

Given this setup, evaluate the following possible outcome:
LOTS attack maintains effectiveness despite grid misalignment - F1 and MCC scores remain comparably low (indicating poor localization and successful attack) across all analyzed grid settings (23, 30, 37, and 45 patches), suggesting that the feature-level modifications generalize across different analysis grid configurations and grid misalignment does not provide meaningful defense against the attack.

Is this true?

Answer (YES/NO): NO